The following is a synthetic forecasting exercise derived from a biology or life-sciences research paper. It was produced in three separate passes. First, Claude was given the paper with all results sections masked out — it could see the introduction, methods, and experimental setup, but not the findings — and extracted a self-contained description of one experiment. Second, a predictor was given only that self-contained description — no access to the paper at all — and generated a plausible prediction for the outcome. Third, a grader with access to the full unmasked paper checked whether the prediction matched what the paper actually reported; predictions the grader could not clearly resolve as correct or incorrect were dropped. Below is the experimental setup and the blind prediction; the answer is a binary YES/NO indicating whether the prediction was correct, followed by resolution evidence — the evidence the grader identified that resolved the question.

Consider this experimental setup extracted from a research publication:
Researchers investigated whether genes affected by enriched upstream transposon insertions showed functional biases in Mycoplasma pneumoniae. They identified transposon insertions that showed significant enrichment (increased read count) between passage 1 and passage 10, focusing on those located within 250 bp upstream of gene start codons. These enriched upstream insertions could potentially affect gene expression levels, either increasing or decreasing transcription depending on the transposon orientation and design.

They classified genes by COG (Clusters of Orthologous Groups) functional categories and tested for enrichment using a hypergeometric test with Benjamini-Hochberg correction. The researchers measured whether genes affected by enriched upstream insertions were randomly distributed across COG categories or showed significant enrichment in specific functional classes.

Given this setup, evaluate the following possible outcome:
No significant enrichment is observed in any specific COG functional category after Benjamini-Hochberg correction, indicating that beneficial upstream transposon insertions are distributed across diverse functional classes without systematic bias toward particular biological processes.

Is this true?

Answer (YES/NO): NO